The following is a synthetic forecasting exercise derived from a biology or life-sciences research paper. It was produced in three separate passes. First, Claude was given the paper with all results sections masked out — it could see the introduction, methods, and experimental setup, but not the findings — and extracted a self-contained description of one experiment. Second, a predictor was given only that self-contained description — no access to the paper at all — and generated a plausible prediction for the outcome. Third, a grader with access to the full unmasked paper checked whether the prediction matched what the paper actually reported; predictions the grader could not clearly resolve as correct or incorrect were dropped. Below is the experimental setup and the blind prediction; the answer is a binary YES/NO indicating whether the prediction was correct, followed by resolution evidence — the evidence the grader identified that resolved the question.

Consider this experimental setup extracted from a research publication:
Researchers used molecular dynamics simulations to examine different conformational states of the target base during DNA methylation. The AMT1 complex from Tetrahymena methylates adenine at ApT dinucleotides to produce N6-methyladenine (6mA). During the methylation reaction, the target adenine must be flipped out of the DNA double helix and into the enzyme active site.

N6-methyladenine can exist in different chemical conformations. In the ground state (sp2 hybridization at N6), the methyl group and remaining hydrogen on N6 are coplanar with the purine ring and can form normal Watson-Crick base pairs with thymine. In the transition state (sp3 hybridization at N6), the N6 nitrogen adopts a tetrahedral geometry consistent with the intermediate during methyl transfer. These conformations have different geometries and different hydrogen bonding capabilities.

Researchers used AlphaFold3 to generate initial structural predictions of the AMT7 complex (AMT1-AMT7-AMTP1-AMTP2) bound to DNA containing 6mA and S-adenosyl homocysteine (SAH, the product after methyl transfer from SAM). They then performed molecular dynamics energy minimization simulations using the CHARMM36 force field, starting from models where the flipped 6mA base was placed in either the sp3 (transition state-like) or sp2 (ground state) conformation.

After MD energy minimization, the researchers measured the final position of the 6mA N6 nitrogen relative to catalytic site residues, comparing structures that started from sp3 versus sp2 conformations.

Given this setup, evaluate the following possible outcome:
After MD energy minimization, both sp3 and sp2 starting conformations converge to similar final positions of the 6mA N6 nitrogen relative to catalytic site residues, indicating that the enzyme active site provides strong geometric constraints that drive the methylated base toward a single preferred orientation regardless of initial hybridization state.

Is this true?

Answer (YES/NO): NO